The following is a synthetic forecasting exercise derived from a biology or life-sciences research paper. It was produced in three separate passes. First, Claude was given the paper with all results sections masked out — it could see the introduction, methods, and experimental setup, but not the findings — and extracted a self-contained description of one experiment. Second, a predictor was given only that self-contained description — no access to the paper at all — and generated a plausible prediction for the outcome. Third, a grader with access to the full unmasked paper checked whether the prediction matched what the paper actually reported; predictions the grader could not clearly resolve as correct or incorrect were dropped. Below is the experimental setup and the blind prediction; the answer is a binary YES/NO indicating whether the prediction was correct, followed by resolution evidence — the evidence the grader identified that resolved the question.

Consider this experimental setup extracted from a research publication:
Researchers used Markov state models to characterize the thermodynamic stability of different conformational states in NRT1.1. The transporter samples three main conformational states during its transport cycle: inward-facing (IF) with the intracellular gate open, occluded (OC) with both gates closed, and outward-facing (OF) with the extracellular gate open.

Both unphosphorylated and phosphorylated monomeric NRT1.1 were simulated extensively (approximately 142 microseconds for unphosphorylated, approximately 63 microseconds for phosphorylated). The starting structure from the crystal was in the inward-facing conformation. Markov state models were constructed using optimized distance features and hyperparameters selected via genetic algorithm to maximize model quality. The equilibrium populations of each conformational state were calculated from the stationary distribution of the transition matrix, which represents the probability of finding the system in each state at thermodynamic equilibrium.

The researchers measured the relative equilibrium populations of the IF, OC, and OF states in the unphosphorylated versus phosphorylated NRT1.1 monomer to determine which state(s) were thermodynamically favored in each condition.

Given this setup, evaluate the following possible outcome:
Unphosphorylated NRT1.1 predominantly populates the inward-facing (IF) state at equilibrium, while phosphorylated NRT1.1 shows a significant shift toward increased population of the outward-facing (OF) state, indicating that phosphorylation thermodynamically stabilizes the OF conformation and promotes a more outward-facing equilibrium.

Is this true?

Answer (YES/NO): YES